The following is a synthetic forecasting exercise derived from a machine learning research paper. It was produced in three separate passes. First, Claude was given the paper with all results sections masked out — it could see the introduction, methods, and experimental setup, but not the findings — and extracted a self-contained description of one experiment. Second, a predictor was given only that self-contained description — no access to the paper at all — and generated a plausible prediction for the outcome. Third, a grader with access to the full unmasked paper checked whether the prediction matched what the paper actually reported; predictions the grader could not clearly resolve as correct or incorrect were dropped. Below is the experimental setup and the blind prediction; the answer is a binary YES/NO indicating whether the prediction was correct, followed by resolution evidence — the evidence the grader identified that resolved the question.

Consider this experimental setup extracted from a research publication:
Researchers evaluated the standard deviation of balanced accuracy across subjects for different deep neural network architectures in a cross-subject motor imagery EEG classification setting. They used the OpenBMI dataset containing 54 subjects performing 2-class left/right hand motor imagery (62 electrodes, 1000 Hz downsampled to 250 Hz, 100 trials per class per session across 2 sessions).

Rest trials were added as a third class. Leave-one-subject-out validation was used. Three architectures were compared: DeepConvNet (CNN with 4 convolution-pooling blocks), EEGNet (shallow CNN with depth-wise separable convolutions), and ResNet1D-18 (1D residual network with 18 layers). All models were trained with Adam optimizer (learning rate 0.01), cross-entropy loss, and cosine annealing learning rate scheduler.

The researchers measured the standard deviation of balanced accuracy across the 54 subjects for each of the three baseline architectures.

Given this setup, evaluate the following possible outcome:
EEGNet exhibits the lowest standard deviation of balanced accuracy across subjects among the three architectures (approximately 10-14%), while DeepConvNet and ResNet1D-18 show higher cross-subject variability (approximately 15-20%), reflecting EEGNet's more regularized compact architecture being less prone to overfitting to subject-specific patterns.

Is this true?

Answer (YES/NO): NO